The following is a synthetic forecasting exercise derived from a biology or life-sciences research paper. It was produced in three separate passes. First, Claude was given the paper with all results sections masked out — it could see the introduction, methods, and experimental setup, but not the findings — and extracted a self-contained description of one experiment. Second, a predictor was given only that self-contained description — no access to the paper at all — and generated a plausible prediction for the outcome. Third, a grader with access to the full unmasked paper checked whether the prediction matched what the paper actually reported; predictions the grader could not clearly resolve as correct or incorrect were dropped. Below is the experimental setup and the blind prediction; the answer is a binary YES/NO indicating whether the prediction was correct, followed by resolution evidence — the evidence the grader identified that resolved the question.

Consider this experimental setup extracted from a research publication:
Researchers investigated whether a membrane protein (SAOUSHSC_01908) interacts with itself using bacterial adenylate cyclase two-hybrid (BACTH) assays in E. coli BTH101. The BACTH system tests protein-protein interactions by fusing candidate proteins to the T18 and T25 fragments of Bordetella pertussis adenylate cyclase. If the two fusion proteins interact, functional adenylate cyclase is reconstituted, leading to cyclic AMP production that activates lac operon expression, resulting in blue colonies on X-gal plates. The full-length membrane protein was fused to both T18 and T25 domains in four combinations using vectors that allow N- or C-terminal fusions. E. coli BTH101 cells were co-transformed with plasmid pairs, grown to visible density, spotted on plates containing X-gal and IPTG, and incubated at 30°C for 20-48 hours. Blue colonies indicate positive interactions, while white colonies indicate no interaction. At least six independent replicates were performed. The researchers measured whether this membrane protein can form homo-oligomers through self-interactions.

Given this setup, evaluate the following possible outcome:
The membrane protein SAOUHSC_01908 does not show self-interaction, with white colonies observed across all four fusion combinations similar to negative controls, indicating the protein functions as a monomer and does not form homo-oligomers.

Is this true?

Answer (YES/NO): NO